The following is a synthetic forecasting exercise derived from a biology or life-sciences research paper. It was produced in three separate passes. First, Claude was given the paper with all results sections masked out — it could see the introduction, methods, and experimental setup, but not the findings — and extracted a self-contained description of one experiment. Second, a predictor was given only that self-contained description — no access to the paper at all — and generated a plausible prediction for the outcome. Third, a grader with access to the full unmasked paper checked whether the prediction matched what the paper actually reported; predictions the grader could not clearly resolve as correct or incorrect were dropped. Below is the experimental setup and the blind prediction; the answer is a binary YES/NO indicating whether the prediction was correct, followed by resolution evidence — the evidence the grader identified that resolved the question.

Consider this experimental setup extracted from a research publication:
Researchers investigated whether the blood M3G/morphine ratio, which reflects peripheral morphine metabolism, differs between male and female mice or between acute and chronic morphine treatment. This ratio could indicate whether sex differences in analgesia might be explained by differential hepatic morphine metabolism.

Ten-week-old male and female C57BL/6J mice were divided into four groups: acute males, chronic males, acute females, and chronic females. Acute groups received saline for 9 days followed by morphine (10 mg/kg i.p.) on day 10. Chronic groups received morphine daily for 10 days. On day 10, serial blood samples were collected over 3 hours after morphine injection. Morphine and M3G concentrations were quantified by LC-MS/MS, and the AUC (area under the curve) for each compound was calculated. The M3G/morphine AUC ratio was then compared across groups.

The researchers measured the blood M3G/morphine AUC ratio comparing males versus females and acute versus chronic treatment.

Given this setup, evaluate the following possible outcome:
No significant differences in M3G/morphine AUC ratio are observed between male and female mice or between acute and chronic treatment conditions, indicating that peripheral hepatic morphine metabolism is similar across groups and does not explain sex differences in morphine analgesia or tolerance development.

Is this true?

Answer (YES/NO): NO